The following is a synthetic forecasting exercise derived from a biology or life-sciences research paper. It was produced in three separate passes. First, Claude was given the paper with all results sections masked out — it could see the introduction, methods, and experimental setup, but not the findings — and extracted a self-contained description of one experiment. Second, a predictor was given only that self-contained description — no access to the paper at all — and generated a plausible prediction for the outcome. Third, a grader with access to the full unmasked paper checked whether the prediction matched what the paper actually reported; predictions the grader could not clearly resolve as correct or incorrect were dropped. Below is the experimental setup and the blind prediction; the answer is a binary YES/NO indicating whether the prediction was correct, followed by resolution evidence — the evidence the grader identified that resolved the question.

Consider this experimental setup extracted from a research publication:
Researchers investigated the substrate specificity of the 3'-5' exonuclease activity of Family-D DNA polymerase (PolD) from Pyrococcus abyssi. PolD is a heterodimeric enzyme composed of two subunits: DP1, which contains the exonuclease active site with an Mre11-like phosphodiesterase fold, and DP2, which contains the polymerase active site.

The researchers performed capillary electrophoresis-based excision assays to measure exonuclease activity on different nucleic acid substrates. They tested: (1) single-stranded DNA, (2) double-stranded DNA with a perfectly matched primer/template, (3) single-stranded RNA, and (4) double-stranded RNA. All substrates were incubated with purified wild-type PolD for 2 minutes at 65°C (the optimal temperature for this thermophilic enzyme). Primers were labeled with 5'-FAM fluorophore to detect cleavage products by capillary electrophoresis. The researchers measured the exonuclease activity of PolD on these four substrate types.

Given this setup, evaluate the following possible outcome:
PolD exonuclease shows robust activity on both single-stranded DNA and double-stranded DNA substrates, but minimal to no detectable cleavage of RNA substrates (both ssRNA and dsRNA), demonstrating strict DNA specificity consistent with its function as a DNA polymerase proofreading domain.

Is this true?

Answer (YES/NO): NO